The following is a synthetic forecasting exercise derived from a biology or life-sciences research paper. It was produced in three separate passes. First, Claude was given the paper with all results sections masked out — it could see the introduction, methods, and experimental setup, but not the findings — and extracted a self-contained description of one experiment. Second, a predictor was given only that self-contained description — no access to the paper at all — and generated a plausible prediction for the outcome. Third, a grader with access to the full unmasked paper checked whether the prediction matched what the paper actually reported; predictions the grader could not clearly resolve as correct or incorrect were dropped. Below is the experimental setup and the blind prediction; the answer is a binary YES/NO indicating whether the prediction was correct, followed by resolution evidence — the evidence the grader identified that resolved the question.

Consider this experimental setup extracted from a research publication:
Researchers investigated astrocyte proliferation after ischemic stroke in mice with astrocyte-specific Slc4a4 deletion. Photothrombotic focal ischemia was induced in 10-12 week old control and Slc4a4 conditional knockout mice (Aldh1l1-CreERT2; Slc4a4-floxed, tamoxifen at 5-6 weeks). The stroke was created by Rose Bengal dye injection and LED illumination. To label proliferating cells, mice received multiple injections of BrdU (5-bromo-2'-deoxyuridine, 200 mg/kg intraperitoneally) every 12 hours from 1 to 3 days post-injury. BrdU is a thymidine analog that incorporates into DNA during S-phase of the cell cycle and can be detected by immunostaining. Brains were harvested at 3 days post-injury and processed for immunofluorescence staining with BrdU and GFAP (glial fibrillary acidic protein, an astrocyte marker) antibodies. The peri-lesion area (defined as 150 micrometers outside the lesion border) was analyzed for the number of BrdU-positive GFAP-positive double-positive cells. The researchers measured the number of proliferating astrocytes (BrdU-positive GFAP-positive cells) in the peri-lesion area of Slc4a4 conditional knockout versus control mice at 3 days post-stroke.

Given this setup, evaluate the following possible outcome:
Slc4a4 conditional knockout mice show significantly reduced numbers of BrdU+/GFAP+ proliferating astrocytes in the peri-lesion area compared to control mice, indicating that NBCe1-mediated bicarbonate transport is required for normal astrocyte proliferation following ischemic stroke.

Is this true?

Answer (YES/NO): YES